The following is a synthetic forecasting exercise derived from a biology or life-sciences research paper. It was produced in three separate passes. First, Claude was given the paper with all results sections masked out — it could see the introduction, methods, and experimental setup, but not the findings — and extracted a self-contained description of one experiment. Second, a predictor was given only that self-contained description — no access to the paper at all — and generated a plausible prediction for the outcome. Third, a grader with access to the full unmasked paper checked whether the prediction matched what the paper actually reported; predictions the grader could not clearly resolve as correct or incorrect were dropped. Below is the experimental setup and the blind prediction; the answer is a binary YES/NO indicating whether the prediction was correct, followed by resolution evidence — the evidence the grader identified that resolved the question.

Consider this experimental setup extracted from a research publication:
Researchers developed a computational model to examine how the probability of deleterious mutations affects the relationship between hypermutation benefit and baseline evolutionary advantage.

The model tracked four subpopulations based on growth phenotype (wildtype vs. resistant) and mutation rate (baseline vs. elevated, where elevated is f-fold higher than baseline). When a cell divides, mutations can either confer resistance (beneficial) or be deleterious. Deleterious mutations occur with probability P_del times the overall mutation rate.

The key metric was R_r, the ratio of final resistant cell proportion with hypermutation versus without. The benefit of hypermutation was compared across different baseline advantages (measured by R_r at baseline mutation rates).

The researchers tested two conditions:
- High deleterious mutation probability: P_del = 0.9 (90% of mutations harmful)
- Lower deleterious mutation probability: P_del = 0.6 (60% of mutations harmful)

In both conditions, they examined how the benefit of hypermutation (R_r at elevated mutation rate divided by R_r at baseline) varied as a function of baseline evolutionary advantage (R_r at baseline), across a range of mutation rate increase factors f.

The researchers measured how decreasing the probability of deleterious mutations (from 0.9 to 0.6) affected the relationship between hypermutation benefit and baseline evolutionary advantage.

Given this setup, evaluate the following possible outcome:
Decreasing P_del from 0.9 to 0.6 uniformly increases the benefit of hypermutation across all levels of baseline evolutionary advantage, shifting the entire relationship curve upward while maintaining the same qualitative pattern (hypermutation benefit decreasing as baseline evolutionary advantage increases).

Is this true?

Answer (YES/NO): NO